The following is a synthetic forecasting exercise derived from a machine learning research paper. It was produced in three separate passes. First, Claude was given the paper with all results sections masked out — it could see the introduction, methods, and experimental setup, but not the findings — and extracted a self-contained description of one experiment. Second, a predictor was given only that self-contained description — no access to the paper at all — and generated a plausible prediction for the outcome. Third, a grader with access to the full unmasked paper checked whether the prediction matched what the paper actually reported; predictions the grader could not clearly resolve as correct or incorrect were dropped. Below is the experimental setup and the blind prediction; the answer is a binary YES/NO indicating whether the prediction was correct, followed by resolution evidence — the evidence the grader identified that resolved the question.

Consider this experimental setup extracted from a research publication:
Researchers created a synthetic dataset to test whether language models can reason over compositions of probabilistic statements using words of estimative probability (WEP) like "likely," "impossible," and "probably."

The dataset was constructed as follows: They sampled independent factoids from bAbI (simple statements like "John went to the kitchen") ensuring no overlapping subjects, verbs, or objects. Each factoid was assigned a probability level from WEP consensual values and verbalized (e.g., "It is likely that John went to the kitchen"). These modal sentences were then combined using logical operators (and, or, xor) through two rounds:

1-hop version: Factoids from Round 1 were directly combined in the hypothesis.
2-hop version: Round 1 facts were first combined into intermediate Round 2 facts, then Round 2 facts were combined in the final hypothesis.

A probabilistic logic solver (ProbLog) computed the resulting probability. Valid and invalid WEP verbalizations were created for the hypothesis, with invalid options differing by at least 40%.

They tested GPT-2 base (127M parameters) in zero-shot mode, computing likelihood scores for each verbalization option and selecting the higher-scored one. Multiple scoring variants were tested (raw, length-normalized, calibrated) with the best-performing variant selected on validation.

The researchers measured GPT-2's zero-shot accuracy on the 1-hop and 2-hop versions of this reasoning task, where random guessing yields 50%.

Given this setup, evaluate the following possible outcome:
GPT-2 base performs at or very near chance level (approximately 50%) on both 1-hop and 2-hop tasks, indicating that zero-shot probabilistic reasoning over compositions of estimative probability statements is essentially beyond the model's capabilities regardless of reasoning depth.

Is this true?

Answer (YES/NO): YES